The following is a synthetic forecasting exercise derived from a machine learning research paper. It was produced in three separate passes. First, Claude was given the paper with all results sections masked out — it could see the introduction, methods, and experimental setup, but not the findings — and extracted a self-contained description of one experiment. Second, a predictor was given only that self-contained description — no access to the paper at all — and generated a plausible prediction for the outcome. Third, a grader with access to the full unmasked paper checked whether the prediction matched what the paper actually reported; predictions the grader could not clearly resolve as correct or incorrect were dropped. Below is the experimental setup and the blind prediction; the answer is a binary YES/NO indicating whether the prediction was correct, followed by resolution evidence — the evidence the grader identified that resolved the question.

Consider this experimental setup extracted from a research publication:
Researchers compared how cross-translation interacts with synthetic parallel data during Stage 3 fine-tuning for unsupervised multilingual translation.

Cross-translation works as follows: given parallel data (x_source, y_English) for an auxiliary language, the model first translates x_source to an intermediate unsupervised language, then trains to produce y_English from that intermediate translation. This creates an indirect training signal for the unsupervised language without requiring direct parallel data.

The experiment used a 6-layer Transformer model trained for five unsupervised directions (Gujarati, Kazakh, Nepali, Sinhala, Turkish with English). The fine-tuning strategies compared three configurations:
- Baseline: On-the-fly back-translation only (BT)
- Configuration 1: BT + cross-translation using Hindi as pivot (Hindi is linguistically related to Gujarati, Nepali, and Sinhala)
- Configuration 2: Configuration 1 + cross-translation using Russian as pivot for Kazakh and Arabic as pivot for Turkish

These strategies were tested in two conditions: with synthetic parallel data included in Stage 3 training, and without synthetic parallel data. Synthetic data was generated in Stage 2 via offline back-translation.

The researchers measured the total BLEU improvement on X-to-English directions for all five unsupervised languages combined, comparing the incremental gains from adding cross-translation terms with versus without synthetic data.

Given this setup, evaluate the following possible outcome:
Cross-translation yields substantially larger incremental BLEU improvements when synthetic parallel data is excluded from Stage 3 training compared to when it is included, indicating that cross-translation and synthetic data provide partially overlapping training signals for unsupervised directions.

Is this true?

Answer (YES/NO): NO